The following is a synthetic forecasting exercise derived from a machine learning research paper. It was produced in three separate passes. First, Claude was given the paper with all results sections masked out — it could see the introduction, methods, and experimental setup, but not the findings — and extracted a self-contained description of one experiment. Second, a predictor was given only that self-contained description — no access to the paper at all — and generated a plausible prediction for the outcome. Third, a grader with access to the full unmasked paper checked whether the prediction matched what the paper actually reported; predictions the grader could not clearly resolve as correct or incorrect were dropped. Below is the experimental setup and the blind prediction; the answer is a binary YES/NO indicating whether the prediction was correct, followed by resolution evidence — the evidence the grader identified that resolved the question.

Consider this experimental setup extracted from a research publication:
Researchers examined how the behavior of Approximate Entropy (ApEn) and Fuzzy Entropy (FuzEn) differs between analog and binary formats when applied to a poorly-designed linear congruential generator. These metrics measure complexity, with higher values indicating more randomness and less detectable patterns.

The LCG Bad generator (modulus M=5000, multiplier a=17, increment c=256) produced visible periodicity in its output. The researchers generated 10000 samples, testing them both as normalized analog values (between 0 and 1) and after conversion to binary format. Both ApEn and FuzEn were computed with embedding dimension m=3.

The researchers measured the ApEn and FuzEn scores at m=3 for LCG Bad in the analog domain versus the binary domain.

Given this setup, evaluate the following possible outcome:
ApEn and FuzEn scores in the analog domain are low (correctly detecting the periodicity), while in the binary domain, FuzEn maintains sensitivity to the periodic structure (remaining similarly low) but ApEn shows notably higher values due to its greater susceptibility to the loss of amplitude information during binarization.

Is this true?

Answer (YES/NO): NO